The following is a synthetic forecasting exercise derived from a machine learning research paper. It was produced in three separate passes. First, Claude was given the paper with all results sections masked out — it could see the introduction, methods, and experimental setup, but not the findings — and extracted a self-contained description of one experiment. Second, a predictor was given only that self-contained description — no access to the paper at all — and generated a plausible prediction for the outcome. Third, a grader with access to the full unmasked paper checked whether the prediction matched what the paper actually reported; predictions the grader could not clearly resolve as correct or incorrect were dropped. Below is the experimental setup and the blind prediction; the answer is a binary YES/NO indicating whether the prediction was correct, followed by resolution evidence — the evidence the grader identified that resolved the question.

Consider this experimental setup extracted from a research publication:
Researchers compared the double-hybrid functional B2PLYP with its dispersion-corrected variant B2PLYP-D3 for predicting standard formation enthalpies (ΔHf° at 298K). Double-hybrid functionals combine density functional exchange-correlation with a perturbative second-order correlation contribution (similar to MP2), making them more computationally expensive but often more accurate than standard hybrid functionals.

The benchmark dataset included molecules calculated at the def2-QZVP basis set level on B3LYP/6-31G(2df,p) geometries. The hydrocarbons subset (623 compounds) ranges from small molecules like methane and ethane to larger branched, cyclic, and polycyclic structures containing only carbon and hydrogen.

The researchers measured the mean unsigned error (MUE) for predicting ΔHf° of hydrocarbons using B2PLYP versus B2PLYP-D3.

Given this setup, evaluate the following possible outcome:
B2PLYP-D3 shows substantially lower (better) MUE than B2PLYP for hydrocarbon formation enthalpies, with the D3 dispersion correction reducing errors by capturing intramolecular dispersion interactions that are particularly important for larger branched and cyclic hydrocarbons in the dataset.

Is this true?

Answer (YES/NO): YES